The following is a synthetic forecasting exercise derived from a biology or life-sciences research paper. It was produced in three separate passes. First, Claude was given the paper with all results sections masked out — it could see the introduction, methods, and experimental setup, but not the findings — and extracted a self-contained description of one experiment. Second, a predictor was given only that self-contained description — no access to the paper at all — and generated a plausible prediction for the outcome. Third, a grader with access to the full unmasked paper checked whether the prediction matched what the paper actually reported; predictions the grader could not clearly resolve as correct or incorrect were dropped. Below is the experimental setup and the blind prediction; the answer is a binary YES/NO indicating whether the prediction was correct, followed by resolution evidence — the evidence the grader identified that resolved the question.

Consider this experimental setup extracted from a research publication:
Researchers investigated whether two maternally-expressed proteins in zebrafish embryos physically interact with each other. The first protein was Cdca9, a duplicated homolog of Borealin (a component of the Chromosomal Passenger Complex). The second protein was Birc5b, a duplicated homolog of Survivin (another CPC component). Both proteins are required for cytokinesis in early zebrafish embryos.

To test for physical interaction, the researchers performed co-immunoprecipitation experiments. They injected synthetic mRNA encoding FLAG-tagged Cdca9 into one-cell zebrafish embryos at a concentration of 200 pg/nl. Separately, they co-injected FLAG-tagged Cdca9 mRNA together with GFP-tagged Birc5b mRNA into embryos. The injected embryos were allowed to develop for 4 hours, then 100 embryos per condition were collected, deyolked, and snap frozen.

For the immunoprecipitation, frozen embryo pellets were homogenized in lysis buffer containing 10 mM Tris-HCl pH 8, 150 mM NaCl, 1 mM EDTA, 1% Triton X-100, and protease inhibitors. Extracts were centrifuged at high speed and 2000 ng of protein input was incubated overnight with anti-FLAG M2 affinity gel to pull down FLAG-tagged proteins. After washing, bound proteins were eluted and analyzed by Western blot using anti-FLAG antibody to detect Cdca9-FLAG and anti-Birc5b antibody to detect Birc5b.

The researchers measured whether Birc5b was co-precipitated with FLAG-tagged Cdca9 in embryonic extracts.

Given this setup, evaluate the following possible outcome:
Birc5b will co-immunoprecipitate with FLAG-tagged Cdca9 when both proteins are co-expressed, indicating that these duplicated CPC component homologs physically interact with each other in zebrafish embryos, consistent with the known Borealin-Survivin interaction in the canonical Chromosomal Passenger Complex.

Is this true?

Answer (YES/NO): YES